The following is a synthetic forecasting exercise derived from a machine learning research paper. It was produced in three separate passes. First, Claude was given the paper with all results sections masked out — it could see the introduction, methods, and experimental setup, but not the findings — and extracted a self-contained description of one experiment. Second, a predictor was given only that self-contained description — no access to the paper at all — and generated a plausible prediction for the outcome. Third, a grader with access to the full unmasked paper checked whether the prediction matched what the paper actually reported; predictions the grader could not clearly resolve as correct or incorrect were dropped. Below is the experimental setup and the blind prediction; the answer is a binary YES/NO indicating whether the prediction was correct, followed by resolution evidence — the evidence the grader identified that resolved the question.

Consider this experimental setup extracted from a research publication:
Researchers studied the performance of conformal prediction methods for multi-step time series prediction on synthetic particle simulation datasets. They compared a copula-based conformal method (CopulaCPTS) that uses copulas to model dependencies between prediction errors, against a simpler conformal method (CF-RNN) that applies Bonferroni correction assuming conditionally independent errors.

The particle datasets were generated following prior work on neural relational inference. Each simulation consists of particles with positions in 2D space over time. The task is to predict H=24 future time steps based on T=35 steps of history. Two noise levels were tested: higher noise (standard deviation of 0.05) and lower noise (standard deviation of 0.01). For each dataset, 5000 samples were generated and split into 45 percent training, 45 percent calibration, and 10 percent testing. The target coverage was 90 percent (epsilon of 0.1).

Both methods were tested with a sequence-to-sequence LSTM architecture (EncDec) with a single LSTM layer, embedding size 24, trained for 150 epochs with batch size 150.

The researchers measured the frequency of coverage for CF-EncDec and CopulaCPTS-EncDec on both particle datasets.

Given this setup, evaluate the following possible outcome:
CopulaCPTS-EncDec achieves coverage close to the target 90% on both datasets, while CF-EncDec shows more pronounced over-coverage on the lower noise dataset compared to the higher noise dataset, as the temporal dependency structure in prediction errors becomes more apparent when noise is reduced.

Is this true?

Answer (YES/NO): NO